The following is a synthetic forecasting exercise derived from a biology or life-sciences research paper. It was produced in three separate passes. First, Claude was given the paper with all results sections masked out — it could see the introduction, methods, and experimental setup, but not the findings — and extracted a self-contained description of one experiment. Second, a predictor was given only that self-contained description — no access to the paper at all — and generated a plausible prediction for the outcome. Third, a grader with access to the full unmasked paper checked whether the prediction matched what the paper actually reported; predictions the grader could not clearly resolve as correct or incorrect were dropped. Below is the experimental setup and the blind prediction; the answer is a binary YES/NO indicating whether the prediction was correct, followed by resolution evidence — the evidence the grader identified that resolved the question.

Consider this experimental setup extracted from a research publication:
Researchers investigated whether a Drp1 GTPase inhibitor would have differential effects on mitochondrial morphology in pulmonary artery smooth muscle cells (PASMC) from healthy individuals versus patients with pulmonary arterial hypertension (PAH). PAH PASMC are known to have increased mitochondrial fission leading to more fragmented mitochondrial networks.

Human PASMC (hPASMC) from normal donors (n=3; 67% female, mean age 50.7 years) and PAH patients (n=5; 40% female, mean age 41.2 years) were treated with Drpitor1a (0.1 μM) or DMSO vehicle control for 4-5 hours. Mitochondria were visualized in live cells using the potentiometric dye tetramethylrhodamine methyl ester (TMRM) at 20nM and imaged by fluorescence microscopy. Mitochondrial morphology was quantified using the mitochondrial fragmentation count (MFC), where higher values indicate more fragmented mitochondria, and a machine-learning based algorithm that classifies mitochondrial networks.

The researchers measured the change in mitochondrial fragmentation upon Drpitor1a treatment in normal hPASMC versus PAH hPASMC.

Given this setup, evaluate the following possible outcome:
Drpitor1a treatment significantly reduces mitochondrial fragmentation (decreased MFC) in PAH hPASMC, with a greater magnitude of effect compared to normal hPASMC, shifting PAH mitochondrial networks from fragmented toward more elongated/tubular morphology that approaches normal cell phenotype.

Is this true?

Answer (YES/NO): YES